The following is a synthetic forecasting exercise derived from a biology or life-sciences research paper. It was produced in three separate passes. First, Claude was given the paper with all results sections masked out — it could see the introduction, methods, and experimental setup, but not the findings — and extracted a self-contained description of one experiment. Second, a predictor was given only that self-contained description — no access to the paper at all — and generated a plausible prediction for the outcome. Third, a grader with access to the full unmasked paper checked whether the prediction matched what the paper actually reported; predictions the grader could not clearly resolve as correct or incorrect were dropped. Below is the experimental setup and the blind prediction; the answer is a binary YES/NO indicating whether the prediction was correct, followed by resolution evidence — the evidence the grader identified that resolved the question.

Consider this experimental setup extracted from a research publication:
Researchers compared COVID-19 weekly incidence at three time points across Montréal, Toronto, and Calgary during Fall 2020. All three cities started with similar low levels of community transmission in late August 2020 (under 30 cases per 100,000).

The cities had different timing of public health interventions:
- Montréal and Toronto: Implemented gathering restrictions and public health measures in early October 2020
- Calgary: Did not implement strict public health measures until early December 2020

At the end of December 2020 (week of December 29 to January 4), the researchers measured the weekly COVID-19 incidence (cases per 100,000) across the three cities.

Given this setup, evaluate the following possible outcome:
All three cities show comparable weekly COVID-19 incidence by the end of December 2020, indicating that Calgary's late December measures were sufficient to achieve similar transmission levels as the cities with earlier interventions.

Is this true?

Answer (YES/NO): NO